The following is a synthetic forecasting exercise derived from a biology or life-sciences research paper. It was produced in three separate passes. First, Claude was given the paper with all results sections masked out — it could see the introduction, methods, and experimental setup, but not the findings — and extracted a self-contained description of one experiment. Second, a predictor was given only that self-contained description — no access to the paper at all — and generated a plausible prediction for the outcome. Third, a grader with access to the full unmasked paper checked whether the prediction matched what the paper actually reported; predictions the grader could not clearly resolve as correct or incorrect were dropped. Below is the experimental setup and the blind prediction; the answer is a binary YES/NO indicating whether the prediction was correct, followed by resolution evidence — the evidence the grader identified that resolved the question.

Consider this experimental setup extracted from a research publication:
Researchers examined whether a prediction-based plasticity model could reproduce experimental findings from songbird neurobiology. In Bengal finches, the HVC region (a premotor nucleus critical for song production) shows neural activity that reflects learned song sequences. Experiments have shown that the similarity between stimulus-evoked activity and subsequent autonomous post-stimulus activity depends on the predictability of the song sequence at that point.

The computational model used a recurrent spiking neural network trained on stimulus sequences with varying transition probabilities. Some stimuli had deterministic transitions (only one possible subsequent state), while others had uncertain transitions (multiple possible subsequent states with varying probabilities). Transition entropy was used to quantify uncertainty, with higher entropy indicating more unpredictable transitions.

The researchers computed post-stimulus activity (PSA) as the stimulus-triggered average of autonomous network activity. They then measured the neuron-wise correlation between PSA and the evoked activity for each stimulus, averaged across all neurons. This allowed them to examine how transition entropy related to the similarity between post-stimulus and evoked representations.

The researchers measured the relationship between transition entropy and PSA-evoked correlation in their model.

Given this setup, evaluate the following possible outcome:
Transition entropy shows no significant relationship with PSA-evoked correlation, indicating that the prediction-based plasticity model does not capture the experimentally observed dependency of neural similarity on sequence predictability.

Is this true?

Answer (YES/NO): NO